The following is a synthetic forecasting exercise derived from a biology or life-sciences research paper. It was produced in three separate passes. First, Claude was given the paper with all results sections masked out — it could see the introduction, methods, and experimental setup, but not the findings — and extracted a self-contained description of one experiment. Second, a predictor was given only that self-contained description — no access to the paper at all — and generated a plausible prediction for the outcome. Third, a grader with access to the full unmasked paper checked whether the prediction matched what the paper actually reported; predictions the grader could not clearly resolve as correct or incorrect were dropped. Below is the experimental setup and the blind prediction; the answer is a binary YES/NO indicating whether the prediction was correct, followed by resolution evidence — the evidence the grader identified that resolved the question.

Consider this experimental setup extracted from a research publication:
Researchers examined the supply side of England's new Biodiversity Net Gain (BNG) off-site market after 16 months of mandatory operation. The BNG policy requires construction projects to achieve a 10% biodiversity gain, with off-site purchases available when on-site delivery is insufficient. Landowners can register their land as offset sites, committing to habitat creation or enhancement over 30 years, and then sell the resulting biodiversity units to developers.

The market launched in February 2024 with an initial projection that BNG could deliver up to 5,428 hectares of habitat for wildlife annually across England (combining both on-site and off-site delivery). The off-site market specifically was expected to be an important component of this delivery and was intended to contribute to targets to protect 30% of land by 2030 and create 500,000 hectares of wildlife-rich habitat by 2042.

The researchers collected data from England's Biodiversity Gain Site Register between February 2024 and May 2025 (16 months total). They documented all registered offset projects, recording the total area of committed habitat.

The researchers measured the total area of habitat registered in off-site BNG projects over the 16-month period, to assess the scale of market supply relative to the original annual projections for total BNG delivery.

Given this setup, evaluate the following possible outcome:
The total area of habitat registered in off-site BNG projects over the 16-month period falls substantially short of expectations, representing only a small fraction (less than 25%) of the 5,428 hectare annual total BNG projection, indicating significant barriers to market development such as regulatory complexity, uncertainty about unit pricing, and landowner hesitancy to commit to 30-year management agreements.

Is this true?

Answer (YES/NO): NO